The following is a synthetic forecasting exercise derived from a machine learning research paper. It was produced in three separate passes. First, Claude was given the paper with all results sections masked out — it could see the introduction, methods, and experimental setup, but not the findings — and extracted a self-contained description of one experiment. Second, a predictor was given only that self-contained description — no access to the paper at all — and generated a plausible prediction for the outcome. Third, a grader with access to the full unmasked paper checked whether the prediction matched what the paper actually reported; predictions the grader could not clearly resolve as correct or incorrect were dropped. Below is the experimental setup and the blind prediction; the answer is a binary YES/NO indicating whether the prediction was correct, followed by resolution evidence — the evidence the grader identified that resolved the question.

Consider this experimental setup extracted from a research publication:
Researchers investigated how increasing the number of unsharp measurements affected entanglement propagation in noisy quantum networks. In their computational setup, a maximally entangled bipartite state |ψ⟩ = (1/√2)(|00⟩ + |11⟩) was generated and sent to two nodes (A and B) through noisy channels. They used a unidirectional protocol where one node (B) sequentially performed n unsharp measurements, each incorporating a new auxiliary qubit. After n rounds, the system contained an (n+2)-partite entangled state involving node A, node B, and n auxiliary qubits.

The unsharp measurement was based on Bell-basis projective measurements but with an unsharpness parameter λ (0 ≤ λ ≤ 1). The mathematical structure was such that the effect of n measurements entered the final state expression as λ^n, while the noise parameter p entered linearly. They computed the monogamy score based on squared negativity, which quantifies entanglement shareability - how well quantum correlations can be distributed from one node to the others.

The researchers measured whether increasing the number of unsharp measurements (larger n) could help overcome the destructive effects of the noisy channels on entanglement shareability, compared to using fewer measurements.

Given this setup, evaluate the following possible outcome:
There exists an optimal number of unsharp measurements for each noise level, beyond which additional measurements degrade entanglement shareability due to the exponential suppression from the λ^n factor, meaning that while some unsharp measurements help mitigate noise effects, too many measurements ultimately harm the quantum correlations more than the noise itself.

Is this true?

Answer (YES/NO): NO